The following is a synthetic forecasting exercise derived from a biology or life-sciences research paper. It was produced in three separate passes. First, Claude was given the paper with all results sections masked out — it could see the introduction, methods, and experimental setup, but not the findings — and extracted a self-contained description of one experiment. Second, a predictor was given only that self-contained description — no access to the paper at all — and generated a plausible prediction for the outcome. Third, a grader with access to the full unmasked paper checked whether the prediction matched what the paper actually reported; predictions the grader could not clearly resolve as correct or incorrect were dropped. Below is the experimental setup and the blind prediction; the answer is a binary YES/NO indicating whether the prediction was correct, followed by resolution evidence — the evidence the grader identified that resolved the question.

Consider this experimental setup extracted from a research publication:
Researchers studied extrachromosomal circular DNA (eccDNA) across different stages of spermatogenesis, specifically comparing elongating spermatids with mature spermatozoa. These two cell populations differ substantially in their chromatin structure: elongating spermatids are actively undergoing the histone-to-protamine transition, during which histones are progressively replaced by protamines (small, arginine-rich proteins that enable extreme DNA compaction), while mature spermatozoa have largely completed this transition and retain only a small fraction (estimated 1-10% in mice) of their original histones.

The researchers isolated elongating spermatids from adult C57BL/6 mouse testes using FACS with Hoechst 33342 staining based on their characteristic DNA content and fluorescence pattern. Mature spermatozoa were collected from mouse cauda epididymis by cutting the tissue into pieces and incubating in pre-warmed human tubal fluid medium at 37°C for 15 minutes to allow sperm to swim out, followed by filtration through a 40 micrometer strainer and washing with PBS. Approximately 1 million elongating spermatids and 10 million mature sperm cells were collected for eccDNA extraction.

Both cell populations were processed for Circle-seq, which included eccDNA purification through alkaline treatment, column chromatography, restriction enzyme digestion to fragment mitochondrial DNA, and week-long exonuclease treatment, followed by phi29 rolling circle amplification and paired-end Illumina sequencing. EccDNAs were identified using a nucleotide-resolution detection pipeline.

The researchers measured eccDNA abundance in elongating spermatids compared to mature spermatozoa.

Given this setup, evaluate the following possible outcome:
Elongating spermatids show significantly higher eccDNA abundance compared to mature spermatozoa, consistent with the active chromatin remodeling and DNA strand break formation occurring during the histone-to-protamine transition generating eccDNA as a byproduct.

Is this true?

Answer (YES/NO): NO